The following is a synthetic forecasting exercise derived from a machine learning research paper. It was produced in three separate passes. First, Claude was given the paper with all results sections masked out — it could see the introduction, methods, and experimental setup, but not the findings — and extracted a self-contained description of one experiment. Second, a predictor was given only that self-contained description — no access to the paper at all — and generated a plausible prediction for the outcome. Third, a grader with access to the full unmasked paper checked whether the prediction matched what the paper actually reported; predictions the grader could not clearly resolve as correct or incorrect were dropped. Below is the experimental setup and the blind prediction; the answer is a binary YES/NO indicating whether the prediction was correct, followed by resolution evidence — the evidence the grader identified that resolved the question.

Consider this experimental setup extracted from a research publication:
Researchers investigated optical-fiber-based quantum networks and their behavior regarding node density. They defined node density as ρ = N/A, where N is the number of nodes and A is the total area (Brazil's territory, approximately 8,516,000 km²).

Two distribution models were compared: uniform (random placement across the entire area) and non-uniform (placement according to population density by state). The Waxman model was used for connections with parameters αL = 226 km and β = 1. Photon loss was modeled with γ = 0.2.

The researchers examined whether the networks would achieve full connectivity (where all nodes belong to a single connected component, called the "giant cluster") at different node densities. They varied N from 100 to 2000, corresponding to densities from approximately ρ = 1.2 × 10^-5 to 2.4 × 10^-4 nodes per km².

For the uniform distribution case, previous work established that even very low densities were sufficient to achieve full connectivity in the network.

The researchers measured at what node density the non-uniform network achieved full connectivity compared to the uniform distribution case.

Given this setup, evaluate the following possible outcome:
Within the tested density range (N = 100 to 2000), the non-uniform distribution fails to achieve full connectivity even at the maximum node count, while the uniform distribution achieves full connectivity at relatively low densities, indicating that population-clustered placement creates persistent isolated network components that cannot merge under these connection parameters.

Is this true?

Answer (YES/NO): NO